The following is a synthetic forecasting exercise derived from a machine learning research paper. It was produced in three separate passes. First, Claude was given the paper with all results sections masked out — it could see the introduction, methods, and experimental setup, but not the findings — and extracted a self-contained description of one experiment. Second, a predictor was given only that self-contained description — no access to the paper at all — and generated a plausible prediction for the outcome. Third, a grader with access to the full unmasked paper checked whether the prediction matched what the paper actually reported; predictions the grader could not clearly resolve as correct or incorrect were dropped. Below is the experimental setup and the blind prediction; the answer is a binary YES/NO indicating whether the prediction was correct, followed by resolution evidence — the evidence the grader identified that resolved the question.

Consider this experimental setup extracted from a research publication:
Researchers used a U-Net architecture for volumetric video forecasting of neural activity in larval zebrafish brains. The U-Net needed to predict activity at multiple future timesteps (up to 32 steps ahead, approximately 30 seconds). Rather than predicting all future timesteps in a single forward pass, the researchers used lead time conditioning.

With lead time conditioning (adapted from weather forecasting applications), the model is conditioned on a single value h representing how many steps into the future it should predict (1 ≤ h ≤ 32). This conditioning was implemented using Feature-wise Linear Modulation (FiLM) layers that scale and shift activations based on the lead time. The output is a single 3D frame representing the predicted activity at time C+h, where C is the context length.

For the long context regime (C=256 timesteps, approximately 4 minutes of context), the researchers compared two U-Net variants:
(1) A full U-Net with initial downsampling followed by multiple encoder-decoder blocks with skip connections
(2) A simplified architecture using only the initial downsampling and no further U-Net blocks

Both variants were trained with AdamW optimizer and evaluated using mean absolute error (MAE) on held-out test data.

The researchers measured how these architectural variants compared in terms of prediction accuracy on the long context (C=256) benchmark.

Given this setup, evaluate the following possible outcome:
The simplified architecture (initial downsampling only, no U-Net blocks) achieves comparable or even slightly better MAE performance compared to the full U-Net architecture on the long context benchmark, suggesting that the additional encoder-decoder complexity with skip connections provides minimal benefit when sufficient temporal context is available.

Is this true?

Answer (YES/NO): YES